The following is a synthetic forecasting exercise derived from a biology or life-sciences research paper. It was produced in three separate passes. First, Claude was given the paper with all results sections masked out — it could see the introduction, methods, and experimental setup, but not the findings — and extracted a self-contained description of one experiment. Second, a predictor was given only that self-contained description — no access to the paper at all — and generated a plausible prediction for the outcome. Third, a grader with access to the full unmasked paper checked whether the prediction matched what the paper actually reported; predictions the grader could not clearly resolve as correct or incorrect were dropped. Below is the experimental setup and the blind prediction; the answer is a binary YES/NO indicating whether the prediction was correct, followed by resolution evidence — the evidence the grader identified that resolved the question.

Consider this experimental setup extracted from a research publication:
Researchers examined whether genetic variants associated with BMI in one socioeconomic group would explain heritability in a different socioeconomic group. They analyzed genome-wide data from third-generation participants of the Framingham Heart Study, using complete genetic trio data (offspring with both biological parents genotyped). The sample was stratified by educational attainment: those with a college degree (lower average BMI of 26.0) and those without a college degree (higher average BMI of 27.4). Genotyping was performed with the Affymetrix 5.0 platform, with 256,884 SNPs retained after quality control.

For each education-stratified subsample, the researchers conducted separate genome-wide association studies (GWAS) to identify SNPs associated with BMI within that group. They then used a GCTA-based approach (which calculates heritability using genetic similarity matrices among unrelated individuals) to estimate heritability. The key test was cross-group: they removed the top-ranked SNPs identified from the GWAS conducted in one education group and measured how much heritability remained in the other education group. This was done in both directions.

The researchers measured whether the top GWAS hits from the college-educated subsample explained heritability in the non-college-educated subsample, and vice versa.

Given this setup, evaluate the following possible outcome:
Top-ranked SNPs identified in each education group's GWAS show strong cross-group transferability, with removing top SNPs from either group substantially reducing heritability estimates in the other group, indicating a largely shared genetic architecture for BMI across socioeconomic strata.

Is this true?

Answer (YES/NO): NO